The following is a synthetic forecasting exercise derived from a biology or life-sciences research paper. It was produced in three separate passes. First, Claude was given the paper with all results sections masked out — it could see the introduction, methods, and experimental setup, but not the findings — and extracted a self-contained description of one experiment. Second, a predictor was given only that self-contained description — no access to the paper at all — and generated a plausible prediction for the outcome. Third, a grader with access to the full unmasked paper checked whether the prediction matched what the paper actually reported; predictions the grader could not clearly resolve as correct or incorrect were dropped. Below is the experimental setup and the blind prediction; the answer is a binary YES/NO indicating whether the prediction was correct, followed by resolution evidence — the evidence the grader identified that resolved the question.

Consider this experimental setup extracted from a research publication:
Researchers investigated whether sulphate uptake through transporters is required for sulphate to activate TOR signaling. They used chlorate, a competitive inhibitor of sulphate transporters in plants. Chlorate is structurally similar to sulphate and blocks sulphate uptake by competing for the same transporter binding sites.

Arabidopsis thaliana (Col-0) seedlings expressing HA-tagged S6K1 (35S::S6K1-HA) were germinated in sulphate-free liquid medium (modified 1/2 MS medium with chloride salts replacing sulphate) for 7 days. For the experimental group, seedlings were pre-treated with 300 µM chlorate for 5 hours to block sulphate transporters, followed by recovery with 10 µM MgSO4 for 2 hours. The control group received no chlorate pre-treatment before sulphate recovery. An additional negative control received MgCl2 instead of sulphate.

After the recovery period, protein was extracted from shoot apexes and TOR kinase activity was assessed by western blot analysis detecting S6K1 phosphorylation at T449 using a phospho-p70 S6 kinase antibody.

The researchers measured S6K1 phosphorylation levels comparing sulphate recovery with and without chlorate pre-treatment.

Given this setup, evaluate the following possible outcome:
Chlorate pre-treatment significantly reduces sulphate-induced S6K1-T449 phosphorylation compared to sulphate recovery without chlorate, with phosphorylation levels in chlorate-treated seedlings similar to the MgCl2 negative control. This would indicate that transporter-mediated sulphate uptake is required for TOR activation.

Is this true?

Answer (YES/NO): NO